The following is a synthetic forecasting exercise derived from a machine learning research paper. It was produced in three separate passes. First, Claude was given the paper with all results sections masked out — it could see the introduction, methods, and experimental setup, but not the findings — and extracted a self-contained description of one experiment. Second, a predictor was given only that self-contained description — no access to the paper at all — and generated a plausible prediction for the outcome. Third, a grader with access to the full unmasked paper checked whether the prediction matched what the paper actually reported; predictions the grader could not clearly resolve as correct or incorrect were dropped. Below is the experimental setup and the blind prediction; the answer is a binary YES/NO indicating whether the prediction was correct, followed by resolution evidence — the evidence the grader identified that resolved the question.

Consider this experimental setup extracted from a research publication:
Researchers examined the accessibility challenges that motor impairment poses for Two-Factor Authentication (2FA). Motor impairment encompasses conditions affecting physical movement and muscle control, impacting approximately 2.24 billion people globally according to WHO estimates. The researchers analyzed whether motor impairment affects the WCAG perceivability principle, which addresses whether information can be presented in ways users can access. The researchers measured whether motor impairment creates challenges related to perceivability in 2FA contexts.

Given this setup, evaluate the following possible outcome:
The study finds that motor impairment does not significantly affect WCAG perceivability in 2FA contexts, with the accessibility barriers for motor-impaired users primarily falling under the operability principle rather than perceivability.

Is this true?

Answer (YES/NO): NO